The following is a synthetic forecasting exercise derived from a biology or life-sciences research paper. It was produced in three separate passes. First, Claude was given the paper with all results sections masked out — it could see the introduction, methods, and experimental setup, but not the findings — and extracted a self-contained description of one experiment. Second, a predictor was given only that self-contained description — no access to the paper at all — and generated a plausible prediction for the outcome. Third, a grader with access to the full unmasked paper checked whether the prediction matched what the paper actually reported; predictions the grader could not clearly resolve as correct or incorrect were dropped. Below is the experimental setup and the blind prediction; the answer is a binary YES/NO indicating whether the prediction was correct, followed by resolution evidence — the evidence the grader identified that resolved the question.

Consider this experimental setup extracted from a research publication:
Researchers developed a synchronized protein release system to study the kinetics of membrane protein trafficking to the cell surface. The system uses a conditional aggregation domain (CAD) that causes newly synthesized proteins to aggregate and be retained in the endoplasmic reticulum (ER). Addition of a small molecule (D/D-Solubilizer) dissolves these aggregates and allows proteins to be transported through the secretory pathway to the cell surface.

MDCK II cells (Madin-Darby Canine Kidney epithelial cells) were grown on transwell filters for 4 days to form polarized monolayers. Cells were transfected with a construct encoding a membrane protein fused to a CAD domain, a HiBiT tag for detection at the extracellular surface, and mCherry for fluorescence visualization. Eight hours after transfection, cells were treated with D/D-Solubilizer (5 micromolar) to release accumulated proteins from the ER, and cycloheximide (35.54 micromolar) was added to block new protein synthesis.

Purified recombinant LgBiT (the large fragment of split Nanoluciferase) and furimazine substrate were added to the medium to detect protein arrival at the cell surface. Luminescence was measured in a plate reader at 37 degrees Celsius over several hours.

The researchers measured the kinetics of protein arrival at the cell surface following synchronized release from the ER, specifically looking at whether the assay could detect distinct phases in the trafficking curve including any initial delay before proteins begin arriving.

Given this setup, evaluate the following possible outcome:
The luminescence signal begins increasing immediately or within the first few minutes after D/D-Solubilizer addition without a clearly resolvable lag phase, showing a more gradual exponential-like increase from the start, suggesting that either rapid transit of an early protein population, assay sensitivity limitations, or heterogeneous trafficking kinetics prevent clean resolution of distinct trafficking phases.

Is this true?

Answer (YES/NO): NO